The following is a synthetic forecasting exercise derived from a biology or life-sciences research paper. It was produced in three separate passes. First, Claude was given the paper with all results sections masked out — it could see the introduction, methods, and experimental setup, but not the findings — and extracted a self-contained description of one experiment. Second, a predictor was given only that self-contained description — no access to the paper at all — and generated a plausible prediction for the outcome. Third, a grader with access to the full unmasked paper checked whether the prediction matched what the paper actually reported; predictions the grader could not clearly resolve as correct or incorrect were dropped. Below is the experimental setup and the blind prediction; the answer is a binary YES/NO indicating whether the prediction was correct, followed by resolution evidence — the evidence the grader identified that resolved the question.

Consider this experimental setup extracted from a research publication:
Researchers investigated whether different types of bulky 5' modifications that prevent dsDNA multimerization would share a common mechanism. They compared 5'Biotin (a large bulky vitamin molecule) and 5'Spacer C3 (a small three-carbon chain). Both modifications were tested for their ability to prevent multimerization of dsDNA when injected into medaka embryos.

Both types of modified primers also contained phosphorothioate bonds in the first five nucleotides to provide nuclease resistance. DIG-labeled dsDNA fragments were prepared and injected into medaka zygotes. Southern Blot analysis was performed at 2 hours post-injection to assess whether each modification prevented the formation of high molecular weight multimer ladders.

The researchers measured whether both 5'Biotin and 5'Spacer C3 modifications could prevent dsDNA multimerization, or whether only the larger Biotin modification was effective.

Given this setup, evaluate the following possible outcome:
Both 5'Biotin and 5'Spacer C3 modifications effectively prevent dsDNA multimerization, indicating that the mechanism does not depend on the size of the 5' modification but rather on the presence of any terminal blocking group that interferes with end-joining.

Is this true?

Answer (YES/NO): YES